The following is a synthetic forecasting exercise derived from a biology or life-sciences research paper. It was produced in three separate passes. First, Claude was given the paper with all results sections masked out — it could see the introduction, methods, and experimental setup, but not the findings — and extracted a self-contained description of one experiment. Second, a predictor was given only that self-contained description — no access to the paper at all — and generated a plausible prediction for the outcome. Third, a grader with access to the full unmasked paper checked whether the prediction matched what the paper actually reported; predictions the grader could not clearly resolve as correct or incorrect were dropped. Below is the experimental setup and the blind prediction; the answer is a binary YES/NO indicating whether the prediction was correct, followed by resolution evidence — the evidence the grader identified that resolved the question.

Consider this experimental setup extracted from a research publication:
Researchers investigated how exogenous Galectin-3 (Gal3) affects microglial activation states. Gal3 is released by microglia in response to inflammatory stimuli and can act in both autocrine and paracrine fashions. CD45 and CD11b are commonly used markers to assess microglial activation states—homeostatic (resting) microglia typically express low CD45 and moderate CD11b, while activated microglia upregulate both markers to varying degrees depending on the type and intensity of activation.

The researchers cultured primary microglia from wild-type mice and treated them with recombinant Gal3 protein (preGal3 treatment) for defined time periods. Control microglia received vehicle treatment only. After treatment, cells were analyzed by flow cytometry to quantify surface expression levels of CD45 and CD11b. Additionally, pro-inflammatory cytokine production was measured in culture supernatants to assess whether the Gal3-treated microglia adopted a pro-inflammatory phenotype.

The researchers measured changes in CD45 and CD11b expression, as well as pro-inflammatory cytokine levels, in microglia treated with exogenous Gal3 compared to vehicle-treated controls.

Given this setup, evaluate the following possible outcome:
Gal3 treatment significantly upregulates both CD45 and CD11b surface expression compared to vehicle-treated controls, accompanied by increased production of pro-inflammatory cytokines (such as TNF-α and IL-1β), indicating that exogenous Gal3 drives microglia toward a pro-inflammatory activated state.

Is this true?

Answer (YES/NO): NO